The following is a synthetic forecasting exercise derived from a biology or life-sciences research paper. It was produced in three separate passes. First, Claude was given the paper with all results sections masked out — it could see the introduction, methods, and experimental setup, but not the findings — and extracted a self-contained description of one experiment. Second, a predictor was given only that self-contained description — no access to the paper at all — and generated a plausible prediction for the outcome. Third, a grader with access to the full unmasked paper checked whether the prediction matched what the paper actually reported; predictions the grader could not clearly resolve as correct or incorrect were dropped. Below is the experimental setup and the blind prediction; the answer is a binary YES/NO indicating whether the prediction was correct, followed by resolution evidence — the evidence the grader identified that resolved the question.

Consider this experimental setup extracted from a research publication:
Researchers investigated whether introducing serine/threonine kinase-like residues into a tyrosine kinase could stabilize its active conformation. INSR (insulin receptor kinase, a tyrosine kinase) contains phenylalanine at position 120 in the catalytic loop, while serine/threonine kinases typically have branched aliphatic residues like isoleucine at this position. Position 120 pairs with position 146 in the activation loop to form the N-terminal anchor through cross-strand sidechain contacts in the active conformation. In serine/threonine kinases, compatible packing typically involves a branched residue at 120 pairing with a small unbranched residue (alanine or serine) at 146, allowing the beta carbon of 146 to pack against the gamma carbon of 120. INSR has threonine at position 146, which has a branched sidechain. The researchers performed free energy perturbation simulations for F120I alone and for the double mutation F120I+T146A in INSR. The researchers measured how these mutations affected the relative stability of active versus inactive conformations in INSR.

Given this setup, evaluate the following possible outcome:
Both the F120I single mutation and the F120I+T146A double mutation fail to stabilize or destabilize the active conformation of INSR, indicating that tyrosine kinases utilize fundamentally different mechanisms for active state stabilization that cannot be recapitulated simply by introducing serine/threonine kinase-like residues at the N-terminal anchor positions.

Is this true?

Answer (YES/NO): NO